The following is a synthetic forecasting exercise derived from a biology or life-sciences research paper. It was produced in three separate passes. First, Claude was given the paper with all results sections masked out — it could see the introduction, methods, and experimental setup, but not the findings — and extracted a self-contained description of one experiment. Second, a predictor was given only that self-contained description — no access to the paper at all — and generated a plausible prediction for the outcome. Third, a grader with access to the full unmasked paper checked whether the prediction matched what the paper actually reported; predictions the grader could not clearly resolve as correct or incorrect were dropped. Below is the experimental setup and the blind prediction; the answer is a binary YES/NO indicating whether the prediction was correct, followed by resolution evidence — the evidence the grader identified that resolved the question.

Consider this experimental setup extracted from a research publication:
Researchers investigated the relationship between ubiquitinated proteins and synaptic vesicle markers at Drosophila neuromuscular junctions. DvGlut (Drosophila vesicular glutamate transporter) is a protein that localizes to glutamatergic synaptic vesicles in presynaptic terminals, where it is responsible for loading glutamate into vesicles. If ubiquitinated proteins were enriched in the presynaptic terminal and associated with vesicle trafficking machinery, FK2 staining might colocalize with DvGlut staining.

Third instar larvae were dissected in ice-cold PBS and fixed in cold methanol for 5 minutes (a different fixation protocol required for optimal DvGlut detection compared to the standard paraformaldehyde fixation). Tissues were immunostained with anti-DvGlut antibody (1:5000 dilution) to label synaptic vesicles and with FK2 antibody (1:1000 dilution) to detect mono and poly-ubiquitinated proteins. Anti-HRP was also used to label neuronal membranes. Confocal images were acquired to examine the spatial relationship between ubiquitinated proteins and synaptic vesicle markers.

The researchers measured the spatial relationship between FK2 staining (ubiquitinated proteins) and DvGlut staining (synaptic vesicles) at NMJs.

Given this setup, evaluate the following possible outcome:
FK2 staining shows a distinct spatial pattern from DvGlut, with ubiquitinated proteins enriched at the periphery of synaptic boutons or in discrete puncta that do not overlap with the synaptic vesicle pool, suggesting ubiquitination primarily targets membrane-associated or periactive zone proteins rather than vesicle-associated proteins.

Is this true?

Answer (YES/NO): YES